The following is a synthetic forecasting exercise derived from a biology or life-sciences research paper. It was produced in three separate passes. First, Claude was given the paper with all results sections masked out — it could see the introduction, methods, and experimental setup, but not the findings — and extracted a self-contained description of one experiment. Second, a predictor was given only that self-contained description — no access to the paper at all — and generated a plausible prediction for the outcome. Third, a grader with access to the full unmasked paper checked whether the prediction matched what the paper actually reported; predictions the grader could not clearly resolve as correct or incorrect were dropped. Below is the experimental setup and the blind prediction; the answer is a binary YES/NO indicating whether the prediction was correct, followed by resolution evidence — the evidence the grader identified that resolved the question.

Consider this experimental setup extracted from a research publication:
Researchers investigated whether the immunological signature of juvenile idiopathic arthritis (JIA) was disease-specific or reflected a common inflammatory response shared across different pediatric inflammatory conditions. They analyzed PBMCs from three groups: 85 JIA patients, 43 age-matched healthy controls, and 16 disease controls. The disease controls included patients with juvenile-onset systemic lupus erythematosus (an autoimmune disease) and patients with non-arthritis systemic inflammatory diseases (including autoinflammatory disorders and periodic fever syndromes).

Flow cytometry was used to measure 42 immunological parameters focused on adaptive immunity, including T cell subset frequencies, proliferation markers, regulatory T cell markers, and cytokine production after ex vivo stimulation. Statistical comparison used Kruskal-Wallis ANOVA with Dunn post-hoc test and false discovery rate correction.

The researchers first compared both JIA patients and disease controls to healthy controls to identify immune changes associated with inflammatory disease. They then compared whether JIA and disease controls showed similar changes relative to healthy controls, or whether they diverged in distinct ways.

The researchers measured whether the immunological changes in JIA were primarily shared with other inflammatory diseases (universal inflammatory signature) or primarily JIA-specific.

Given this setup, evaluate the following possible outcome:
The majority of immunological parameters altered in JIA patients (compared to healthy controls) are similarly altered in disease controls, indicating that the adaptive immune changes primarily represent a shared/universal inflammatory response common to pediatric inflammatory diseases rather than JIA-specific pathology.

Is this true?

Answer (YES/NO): NO